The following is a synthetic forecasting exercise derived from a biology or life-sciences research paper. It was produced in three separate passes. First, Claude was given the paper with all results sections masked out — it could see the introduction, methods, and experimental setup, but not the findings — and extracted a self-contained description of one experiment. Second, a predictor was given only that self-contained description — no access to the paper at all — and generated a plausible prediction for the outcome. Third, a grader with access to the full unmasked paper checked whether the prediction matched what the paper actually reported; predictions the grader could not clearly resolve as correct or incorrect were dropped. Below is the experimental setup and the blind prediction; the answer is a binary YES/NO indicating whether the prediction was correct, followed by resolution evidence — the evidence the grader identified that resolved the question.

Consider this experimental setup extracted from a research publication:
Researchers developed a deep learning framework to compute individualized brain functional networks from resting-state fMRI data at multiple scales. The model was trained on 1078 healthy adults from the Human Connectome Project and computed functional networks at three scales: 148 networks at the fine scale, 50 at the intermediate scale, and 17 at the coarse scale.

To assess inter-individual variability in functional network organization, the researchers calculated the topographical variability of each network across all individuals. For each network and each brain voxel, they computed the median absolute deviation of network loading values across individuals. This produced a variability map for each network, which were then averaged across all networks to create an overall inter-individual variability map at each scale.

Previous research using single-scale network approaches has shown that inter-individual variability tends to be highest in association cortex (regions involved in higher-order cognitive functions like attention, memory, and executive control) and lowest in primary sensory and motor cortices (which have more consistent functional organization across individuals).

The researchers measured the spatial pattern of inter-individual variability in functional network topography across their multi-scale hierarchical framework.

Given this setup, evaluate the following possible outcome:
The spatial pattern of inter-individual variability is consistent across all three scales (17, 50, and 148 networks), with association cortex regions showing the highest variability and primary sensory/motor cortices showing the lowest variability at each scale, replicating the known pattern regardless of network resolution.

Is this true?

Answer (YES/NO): YES